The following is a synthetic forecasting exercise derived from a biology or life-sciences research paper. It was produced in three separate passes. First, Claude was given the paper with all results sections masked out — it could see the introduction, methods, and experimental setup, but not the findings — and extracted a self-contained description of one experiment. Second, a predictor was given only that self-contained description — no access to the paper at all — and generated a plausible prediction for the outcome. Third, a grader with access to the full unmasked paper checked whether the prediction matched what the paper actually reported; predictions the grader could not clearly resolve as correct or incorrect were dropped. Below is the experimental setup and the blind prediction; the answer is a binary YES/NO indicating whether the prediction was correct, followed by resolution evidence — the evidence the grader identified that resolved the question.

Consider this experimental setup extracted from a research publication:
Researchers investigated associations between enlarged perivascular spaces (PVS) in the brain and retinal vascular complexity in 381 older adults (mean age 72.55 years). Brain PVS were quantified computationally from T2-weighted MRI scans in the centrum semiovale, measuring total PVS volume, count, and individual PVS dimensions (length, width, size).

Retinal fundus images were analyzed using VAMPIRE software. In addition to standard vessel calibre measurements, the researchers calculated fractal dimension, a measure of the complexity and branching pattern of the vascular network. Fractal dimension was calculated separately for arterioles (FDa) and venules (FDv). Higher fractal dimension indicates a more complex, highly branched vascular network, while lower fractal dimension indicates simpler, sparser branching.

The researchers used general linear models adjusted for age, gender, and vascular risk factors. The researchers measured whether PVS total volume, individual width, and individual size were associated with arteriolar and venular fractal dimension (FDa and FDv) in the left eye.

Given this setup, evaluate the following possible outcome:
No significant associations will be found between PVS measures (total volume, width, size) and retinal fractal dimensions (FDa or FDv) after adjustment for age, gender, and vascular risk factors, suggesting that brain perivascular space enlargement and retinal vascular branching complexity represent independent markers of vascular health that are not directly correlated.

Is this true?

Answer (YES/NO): NO